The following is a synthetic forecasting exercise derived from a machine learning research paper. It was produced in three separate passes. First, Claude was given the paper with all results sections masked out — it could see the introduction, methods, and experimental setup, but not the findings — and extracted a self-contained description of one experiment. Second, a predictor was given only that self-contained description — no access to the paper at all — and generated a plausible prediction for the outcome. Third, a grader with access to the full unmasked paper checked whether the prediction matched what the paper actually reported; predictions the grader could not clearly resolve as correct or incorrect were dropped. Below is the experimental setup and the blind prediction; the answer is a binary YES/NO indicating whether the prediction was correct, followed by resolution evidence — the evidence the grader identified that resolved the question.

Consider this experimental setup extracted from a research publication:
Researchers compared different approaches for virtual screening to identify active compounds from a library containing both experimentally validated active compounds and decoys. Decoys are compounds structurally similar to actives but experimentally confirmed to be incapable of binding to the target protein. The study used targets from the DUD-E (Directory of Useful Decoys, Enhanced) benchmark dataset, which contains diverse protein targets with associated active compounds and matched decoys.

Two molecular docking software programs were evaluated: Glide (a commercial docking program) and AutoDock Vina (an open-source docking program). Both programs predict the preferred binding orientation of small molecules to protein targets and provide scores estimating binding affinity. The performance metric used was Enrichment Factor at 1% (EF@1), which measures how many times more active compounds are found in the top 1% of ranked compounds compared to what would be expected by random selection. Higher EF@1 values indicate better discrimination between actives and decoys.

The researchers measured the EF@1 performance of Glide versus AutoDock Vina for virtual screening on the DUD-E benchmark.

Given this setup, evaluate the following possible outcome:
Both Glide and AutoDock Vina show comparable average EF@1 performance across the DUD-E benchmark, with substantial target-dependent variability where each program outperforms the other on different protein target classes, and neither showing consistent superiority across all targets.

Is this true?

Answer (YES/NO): NO